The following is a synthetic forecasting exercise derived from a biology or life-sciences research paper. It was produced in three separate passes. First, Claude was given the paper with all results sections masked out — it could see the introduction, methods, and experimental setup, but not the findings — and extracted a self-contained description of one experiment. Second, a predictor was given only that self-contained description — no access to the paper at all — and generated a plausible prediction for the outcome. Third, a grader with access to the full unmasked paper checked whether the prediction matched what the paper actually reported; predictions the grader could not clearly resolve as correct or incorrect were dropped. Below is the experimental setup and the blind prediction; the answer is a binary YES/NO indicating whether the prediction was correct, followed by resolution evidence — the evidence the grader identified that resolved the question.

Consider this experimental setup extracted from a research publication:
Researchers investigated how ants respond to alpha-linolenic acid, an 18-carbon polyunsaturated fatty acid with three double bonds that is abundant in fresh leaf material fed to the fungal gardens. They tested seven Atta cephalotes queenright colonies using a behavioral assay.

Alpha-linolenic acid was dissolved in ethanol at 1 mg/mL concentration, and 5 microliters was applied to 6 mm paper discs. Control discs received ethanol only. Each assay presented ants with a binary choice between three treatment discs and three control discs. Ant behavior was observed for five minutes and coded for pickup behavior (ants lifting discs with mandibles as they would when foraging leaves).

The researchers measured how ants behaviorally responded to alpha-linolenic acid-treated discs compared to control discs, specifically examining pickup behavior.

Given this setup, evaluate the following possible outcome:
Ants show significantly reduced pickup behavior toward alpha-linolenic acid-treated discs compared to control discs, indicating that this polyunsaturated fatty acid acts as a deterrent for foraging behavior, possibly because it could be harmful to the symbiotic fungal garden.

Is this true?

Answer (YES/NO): YES